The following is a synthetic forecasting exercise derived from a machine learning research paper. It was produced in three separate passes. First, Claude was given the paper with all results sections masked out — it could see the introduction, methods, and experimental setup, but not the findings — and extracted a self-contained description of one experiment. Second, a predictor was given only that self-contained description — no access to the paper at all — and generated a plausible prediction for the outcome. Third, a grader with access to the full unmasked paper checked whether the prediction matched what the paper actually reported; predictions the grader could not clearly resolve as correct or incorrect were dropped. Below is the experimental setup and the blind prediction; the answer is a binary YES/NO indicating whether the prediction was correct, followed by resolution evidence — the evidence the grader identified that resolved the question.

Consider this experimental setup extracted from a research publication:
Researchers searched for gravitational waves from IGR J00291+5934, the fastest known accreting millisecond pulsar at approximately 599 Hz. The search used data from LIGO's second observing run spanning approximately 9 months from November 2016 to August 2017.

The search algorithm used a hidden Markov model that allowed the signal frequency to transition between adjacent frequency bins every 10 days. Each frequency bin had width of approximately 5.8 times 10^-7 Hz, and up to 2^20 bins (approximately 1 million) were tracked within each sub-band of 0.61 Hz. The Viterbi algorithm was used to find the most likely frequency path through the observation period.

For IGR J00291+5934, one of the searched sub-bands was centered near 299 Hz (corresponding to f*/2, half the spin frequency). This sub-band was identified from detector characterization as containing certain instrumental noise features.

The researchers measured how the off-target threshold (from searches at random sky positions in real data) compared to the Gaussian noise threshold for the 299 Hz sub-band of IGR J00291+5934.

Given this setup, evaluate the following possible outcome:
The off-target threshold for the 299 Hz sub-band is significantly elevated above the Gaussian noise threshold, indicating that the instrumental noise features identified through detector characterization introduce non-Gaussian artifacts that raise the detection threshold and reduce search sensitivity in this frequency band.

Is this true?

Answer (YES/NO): YES